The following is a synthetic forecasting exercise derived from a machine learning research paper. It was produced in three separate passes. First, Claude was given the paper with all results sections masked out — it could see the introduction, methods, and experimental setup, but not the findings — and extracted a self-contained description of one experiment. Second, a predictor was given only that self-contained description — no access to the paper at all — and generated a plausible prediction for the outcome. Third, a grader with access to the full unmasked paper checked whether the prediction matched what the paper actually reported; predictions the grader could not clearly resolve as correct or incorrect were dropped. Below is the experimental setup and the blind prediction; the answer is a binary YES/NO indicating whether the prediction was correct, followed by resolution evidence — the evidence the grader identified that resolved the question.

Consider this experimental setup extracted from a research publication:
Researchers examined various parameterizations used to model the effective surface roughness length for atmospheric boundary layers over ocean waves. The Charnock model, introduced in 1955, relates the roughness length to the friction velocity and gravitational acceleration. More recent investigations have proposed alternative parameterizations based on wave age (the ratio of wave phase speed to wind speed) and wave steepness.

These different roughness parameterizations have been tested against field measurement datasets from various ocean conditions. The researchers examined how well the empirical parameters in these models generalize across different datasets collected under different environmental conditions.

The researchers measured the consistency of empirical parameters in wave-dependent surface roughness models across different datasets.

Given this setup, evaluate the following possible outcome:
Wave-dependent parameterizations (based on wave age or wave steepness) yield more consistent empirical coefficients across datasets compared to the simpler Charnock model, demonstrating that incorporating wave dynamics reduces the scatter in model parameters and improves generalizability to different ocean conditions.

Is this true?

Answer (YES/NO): NO